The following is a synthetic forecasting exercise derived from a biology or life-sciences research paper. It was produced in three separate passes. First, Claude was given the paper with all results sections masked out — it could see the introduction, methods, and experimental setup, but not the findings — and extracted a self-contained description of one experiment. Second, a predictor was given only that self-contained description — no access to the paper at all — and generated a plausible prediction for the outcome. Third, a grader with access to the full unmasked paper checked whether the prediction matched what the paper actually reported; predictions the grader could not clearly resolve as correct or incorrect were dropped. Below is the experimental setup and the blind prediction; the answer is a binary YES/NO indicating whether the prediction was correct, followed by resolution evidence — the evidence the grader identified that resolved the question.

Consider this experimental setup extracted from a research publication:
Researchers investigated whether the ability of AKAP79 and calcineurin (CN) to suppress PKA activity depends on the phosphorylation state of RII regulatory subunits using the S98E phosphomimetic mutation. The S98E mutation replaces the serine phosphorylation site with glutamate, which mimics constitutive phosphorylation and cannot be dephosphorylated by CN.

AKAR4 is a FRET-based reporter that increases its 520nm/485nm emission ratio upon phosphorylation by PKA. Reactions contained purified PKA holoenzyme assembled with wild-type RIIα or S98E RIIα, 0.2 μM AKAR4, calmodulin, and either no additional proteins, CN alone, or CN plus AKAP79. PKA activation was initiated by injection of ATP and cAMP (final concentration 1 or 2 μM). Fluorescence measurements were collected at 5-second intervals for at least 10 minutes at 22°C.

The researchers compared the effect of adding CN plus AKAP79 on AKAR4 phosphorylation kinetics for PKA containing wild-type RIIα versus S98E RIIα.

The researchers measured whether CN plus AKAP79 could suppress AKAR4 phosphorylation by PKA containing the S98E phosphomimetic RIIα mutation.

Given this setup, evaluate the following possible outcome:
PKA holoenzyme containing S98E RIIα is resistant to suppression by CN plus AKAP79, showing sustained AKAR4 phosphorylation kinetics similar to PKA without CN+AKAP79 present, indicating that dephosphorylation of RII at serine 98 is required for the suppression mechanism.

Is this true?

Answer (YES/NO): YES